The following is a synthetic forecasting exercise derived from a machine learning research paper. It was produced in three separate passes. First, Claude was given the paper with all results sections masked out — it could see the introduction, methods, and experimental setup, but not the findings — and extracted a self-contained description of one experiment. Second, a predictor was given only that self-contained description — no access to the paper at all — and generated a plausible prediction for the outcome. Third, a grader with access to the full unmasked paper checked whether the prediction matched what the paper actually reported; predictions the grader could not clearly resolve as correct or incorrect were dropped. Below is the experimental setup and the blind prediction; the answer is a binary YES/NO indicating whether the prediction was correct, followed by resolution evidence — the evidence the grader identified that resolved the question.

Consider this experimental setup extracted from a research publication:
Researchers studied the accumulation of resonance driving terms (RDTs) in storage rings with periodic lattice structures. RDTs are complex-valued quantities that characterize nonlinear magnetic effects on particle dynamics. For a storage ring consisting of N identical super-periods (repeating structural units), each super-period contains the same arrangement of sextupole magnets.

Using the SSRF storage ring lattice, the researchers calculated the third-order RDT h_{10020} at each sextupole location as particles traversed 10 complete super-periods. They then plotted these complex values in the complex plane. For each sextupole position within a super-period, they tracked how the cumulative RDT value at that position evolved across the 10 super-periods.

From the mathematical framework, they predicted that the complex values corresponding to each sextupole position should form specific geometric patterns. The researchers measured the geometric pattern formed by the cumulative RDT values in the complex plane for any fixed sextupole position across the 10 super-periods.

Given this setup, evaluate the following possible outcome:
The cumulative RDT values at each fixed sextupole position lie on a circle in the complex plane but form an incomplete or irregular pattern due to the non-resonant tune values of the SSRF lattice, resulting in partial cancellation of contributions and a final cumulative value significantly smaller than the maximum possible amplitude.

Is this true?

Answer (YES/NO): NO